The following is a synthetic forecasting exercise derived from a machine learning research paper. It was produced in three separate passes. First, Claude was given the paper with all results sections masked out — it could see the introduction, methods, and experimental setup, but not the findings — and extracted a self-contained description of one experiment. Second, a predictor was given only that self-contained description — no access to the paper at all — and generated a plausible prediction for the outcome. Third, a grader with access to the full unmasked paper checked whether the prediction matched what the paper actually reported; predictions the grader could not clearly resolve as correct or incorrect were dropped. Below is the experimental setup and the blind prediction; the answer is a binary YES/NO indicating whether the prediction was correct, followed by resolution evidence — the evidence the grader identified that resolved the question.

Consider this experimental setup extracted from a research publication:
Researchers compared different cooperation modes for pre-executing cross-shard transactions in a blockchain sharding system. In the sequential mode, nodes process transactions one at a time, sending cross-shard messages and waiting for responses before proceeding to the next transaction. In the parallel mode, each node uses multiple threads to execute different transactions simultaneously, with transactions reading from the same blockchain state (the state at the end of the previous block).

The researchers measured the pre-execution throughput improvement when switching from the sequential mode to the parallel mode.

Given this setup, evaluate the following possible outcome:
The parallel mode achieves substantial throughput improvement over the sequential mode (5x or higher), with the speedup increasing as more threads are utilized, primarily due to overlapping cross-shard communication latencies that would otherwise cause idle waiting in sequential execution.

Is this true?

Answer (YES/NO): NO